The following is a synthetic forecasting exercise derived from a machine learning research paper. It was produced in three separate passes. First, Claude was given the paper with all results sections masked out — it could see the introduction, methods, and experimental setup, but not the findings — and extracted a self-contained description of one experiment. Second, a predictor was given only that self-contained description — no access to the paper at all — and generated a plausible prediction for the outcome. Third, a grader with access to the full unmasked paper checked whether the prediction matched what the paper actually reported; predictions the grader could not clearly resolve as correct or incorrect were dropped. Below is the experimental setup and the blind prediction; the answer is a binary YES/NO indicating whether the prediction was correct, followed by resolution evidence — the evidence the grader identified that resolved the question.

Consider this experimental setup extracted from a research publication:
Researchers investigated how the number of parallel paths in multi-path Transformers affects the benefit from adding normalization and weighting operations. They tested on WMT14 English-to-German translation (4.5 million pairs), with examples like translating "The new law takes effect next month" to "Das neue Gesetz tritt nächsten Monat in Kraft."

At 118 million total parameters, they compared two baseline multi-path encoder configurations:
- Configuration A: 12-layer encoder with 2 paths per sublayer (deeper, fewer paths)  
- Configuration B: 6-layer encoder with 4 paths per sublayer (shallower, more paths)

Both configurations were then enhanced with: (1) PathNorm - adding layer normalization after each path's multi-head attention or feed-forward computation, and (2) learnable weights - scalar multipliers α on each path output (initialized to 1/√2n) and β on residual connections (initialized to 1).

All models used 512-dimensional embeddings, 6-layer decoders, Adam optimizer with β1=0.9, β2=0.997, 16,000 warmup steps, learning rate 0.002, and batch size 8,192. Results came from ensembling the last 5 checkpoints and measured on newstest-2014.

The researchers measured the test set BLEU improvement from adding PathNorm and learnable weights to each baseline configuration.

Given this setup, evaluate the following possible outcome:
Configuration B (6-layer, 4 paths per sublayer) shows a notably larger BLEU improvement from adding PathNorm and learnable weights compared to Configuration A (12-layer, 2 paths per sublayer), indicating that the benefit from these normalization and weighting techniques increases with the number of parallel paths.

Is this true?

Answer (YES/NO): YES